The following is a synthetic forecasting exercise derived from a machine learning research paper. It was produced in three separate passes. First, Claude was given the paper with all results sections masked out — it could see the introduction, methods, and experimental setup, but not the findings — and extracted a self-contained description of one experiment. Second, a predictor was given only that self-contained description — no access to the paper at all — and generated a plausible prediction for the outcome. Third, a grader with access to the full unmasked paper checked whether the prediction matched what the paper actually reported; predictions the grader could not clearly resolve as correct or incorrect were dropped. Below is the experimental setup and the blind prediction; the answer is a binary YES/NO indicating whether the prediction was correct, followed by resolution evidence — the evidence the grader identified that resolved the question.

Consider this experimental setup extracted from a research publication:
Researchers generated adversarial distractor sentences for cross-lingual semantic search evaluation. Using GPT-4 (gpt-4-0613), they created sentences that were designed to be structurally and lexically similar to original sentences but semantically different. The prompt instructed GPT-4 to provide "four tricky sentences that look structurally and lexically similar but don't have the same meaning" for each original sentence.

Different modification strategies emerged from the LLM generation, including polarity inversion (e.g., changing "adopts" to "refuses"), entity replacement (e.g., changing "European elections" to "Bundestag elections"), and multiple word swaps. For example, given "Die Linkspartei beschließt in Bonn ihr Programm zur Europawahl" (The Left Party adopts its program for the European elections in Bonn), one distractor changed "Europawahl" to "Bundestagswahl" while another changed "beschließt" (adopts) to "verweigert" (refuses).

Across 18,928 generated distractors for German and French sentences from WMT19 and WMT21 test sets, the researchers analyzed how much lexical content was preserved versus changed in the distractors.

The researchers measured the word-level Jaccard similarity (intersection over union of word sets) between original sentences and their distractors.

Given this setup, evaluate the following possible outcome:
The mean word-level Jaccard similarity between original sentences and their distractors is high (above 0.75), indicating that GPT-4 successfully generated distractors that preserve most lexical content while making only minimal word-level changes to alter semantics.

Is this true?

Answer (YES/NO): NO